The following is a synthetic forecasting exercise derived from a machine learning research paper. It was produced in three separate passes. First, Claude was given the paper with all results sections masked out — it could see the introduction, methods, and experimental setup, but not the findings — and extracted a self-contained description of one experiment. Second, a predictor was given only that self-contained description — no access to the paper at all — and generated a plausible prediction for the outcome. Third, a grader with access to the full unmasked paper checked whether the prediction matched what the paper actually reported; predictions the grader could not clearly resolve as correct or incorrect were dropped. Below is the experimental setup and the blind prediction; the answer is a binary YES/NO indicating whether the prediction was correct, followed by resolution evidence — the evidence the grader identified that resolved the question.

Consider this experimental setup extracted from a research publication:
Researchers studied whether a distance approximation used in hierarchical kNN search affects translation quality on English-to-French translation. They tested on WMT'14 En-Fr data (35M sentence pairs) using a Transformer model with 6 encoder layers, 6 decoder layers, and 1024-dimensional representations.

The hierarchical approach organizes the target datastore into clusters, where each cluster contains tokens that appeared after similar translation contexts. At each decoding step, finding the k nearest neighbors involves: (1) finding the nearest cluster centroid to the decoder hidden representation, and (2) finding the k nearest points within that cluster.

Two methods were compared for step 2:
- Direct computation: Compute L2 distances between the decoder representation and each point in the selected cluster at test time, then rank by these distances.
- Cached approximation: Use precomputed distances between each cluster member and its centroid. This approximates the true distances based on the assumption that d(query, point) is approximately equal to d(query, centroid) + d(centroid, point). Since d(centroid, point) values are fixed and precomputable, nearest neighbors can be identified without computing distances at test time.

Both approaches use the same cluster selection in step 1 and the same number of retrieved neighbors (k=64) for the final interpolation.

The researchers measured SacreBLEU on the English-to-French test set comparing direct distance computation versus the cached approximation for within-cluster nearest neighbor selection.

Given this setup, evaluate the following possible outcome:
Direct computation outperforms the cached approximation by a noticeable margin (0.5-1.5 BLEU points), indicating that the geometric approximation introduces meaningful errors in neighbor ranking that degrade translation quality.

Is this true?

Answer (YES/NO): NO